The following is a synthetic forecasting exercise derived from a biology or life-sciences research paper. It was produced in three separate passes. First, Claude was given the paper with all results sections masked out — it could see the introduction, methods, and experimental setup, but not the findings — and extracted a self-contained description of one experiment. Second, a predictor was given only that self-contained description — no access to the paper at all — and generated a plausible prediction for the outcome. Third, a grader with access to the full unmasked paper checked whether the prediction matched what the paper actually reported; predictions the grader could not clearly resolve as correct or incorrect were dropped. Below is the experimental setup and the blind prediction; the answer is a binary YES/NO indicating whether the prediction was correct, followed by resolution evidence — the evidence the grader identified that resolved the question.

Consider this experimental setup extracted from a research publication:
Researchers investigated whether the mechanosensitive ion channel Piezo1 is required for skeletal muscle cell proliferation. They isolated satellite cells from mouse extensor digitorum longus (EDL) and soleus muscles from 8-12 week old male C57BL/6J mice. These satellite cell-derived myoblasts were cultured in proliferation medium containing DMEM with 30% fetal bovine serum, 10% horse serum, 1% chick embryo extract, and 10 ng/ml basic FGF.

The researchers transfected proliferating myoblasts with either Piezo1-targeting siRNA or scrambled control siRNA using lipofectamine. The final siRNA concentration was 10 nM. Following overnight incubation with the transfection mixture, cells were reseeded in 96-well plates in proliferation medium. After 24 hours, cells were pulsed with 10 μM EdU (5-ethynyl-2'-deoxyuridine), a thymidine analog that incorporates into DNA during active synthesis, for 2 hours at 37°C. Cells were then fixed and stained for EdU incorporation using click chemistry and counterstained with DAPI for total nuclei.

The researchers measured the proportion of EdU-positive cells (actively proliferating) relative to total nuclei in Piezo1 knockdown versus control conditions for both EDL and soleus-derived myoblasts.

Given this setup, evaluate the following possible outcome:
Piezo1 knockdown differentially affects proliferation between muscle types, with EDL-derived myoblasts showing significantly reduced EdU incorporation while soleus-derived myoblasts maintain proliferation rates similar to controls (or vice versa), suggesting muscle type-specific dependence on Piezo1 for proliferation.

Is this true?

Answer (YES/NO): NO